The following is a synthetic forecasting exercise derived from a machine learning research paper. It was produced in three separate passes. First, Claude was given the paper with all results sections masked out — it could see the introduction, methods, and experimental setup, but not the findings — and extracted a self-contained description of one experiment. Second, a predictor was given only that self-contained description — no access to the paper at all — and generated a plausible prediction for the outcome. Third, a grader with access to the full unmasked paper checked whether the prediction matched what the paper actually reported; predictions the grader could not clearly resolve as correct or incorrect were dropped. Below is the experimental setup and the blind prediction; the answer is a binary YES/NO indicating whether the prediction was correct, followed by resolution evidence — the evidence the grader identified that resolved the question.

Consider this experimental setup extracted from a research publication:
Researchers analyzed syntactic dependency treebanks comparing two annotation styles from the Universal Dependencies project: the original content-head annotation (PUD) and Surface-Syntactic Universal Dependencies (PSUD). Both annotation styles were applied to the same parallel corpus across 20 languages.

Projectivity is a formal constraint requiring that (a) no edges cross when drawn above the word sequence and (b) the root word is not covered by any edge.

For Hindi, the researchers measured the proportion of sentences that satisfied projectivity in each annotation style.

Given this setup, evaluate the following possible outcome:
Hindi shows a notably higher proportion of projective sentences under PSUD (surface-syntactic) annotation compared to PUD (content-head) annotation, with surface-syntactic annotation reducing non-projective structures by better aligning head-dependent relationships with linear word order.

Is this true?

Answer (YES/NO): NO